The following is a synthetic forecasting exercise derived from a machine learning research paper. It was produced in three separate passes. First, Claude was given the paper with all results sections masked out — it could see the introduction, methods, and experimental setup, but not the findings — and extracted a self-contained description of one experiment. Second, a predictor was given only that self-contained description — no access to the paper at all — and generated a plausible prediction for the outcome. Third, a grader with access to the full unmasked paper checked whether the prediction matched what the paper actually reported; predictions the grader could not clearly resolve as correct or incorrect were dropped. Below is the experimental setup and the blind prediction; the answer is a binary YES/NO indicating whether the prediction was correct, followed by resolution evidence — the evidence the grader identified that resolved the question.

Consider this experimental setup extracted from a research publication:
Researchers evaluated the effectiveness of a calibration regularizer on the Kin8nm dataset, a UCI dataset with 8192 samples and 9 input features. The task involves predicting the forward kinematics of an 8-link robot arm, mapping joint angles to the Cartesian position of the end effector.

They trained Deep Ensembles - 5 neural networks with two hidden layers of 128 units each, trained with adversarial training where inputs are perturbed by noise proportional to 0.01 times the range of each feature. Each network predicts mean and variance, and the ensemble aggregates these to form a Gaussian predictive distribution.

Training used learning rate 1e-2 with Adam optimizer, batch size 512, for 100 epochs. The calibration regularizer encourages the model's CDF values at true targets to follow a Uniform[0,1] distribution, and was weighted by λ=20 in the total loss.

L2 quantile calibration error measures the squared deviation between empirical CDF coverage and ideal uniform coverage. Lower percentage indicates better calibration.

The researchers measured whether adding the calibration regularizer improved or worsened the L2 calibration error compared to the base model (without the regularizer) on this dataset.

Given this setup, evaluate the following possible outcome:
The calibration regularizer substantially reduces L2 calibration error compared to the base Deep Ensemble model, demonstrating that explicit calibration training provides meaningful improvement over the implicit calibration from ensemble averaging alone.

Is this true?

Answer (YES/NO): NO